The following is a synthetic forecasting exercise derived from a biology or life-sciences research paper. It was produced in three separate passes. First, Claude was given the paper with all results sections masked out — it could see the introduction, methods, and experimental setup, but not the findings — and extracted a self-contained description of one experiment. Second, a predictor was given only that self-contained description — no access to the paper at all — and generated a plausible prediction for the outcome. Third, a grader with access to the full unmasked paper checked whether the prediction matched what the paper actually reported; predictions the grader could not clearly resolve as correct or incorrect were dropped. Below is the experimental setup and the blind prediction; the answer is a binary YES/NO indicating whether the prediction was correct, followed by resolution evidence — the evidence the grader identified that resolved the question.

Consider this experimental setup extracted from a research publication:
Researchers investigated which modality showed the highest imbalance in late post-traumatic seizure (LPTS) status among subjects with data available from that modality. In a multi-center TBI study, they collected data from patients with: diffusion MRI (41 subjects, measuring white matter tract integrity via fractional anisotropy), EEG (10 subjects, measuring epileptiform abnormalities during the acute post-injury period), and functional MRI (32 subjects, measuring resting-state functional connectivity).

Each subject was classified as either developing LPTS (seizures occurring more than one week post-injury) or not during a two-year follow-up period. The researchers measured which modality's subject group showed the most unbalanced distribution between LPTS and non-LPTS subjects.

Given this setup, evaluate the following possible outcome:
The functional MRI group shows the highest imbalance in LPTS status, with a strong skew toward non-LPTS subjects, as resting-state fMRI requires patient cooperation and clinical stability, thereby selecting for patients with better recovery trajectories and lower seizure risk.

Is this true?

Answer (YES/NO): NO